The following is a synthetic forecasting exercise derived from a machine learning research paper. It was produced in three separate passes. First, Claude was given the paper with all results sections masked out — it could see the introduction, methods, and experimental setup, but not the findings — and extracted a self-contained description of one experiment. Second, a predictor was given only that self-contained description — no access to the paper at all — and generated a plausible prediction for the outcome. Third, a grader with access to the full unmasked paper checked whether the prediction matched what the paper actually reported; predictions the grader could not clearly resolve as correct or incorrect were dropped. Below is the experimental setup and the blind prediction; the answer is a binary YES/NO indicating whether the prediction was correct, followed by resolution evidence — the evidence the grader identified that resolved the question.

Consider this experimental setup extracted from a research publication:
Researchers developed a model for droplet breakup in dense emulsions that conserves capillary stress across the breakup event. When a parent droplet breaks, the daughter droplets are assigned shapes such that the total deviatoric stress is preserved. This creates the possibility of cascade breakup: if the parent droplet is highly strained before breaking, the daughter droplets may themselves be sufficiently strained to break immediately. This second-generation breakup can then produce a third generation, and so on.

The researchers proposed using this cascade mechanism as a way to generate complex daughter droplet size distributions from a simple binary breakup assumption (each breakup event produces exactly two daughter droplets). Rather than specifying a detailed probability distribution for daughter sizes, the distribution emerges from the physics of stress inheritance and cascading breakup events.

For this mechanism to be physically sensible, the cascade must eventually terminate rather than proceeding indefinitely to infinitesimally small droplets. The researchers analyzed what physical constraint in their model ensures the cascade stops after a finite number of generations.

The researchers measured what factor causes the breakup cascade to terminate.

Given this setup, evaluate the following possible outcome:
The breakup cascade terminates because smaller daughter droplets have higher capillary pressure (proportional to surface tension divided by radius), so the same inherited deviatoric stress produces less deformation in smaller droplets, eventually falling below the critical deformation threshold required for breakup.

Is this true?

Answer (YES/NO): YES